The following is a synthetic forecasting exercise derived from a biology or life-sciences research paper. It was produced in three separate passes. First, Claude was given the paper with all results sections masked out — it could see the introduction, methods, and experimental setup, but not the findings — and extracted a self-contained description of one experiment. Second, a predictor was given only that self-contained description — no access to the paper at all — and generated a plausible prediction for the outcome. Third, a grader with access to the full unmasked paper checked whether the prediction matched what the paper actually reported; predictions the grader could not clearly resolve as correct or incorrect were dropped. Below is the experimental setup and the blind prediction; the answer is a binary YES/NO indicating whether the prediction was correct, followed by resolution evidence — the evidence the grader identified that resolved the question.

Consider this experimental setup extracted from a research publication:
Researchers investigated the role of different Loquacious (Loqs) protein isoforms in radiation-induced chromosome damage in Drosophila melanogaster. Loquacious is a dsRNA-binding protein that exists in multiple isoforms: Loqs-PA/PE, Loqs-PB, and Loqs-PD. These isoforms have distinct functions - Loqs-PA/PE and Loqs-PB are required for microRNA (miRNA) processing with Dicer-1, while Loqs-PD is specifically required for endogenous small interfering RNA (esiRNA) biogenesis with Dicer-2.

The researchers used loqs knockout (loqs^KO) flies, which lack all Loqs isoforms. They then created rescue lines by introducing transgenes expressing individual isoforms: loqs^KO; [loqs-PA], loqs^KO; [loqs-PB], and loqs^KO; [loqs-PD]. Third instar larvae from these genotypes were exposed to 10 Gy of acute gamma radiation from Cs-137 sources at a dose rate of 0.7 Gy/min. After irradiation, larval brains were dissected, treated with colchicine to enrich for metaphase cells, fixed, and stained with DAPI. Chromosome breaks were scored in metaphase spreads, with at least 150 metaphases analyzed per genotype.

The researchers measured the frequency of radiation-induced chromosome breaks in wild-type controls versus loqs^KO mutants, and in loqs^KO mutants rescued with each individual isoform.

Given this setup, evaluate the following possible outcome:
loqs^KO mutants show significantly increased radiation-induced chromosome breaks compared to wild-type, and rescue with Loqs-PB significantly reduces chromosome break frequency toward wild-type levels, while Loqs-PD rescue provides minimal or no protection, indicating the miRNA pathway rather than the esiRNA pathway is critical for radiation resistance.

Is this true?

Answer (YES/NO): NO